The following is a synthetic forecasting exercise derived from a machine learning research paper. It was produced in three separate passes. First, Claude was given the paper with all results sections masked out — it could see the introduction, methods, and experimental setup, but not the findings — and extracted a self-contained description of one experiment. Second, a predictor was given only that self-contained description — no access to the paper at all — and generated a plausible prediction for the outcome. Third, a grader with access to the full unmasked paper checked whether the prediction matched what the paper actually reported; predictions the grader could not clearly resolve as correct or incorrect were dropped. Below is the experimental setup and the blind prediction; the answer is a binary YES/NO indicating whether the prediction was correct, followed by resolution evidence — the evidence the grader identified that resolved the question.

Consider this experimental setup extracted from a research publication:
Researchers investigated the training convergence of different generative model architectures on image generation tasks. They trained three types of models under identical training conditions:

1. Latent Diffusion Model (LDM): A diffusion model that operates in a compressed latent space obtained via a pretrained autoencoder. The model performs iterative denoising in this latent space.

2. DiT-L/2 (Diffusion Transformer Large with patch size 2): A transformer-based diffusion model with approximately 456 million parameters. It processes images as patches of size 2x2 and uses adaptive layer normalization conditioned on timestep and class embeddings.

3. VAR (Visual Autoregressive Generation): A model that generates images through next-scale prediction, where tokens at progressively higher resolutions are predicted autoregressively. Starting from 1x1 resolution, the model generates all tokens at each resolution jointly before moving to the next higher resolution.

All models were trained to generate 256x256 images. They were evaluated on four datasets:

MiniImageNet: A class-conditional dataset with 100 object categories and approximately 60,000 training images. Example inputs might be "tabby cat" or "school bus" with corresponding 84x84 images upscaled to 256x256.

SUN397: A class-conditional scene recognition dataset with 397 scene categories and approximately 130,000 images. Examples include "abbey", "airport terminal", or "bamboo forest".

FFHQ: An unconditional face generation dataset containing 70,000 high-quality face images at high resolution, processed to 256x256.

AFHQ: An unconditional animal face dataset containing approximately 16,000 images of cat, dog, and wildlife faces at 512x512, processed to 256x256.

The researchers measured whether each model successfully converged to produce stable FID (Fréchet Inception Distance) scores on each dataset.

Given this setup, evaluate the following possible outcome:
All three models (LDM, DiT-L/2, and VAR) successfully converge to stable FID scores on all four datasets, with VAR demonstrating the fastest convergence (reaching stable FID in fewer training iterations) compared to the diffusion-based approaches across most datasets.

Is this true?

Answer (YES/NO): NO